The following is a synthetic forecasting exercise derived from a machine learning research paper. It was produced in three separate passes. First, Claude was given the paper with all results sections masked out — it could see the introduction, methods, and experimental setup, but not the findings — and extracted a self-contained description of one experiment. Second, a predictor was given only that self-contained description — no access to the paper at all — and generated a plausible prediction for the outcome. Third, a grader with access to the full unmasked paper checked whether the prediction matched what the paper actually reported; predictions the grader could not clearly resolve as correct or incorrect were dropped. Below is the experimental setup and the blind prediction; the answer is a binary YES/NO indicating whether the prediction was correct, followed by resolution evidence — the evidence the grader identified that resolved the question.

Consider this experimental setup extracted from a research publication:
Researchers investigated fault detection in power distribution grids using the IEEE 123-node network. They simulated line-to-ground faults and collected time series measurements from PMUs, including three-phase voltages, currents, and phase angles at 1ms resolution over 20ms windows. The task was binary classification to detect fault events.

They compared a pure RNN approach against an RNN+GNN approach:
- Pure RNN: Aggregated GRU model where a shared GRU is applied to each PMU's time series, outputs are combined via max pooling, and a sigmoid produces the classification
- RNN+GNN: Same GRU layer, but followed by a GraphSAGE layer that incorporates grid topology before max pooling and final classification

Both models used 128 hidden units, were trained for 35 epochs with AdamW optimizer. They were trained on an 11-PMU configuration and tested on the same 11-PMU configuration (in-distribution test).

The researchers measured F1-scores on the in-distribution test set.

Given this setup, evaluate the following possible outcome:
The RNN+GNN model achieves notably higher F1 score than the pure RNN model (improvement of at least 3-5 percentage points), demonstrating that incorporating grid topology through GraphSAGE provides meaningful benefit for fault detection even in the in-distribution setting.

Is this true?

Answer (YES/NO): NO